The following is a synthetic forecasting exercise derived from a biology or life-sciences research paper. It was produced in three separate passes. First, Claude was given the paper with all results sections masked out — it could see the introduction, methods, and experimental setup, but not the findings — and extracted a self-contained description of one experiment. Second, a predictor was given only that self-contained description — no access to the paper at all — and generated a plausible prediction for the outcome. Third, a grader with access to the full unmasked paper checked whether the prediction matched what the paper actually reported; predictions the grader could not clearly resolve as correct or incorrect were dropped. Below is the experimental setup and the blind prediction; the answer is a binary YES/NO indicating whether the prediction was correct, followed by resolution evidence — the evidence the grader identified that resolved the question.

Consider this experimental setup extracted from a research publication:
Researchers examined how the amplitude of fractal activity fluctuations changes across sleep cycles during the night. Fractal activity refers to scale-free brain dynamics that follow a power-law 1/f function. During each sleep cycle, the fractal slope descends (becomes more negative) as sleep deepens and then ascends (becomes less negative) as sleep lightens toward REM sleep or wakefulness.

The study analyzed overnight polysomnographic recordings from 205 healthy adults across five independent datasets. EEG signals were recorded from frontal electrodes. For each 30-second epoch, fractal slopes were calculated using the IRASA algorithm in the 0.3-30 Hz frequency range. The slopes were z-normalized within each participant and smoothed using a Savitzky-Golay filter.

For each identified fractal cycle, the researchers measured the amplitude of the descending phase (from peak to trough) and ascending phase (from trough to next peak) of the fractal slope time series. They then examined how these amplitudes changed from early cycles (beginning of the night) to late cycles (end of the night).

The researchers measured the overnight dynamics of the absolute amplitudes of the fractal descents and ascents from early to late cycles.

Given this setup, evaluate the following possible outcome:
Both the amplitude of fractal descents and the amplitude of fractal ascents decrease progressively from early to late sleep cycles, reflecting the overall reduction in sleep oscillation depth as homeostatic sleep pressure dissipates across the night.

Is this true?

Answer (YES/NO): YES